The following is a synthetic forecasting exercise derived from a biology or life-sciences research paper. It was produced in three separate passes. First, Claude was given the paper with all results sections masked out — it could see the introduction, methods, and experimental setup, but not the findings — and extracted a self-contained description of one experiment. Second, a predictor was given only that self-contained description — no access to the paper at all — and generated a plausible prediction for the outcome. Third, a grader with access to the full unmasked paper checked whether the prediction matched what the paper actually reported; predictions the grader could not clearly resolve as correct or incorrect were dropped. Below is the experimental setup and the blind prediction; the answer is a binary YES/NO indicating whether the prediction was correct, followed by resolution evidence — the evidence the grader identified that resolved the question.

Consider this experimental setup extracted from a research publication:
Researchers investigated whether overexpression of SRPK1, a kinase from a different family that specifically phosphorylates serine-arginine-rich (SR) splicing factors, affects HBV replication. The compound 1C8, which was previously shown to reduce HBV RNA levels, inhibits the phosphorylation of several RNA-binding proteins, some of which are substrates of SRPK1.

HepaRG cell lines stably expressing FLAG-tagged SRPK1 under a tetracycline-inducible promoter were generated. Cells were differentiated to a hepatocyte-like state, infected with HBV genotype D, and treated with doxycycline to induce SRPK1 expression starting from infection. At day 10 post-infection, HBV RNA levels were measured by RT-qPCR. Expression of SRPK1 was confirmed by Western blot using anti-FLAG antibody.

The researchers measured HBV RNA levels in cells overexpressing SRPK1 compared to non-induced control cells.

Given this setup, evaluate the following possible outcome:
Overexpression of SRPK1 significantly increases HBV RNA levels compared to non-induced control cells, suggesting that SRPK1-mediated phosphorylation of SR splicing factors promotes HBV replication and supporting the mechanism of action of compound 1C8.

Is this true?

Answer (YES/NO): NO